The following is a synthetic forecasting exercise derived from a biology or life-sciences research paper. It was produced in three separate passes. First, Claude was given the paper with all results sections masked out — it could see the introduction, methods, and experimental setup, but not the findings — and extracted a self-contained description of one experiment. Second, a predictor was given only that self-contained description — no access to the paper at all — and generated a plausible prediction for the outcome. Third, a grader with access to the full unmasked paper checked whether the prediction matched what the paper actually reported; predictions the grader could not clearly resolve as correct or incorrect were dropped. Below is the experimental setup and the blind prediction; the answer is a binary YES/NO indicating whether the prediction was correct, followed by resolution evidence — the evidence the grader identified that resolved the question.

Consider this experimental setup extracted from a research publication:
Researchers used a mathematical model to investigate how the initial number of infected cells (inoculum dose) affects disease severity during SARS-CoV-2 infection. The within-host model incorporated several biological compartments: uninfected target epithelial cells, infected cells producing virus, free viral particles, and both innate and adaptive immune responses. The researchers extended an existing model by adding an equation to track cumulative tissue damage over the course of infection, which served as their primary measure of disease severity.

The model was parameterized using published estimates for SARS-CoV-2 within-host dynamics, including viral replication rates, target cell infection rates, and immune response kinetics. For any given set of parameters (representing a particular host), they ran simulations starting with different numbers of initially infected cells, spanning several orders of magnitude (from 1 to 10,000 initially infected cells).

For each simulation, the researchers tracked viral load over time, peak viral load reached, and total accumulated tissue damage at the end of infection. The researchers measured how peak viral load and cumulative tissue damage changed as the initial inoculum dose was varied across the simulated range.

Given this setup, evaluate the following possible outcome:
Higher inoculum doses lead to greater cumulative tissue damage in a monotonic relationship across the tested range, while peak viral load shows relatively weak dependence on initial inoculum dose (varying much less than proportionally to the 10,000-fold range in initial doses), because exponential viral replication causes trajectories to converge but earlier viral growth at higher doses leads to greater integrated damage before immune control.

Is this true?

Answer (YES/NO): NO